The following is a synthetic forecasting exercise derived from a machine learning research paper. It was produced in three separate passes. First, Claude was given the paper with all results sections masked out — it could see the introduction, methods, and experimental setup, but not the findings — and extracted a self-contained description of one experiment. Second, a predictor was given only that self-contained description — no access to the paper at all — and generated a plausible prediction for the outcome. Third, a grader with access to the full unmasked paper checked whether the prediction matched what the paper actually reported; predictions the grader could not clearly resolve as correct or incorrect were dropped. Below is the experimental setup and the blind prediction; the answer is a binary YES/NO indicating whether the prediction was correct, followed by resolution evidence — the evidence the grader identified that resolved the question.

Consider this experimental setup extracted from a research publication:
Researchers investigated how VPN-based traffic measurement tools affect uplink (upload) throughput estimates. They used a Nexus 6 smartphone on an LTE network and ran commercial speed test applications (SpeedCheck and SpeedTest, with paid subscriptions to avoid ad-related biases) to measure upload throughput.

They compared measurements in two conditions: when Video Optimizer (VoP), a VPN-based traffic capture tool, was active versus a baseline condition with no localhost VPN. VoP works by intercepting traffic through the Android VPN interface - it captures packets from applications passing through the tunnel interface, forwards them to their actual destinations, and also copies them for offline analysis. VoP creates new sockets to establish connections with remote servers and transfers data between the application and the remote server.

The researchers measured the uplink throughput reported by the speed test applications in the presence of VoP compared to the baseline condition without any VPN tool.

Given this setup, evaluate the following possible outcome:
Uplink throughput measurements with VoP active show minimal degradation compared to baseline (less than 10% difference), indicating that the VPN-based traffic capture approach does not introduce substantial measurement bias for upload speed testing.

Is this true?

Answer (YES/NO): NO